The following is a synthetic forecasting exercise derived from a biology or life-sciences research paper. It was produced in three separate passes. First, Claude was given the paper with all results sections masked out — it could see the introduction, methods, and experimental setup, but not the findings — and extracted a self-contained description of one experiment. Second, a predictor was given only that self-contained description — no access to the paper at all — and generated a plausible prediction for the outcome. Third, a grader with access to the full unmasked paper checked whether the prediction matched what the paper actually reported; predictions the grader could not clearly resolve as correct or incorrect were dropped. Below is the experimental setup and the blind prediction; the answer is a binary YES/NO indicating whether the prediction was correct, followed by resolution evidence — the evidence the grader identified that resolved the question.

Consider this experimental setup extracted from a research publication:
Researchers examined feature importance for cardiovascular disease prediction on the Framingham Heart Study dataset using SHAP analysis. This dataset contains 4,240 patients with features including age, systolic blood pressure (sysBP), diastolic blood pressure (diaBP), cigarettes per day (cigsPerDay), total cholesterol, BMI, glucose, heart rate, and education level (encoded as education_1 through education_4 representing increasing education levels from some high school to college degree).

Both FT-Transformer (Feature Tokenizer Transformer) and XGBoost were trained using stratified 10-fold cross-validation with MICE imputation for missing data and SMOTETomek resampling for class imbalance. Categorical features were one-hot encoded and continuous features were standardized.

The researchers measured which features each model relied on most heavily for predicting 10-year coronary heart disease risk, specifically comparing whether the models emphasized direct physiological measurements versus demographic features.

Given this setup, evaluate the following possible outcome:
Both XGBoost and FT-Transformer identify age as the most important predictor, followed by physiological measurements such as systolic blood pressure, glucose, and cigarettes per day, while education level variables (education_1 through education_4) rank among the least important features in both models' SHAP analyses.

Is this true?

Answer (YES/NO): NO